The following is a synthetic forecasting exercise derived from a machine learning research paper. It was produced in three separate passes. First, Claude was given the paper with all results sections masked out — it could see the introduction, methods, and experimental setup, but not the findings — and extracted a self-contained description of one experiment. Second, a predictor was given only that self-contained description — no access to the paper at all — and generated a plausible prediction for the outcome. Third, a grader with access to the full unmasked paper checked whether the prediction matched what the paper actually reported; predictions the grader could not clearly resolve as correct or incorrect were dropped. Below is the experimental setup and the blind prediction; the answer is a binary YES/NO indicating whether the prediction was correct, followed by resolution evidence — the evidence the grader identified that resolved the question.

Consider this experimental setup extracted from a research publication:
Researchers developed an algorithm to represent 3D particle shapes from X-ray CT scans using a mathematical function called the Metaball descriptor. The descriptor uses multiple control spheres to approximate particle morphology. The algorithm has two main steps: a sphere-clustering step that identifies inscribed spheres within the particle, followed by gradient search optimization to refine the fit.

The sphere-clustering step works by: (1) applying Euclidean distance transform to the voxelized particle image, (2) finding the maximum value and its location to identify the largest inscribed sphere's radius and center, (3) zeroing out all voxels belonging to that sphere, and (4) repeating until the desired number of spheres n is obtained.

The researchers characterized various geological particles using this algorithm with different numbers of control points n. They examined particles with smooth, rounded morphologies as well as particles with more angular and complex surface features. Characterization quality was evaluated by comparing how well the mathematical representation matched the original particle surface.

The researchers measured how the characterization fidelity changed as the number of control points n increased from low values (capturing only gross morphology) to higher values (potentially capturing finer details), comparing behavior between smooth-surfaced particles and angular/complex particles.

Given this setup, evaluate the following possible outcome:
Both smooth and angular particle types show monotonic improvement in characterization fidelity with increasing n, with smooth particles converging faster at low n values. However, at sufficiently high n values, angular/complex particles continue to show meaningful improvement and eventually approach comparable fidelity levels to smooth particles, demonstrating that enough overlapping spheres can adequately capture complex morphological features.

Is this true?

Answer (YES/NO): NO